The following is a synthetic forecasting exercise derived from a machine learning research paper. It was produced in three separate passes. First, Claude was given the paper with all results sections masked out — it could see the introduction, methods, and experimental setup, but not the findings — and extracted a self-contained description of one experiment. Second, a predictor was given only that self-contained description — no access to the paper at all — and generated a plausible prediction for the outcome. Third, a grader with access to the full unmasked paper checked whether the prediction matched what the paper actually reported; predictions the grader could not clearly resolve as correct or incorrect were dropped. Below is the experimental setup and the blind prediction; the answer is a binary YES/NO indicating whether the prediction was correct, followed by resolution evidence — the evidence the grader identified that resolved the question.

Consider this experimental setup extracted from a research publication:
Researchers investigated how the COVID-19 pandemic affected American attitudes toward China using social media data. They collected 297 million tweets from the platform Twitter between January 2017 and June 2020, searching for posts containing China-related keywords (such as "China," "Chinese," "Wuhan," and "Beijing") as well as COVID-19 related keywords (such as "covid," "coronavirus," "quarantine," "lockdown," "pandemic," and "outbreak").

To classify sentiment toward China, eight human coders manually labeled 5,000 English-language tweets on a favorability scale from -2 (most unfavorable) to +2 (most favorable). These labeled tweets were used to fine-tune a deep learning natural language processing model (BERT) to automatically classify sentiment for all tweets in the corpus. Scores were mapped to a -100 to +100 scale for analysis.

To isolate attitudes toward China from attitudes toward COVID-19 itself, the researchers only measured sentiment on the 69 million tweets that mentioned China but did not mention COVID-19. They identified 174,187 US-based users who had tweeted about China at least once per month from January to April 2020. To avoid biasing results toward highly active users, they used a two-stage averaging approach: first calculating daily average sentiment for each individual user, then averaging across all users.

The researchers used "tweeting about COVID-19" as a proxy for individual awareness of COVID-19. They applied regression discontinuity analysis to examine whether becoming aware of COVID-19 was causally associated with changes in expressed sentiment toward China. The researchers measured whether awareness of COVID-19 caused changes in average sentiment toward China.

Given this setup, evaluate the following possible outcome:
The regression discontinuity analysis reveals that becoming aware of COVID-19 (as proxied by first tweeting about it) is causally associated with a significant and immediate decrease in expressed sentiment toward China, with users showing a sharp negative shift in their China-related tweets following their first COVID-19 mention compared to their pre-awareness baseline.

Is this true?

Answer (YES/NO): YES